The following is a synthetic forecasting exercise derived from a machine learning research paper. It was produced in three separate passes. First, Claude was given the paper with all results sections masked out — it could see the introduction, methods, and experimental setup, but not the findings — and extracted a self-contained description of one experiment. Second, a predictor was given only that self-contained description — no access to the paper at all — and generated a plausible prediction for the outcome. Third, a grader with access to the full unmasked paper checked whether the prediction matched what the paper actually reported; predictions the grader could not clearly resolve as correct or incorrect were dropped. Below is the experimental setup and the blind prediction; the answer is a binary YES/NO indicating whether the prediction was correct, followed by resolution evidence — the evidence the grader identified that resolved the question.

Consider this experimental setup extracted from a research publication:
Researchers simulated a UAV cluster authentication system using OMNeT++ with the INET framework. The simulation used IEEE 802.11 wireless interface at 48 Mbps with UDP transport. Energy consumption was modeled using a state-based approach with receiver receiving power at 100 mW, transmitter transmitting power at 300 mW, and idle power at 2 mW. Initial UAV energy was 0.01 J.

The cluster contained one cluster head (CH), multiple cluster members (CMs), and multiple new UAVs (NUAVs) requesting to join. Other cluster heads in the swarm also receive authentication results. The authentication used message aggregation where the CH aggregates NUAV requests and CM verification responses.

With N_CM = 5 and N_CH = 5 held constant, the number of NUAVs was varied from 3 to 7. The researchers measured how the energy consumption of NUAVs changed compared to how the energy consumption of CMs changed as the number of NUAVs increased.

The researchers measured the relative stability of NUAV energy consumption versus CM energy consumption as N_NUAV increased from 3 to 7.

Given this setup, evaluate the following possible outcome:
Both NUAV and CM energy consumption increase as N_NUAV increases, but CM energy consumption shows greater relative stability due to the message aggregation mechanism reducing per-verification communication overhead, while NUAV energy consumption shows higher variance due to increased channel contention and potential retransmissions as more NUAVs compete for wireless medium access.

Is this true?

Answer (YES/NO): NO